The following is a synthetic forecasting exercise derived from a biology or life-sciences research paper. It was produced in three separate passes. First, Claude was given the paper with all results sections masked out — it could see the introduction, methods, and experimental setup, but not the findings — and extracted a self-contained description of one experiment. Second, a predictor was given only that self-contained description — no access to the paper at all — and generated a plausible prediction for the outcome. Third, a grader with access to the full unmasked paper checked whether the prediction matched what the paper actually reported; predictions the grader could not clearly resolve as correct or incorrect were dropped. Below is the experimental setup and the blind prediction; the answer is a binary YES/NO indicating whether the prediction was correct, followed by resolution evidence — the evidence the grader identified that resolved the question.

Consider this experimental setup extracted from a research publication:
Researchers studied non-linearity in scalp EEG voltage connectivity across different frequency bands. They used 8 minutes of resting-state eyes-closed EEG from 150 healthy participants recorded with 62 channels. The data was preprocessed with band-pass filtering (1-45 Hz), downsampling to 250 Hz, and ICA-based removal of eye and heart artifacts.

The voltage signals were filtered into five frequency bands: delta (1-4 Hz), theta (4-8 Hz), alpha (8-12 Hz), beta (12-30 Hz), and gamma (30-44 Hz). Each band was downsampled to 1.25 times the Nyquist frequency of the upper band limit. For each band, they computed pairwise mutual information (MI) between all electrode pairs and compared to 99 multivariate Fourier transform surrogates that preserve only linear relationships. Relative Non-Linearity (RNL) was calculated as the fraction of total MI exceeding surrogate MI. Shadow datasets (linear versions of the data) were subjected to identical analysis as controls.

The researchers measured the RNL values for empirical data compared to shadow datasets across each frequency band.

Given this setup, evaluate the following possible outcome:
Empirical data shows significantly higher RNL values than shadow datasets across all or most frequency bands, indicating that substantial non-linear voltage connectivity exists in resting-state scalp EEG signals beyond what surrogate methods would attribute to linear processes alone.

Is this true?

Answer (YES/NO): NO